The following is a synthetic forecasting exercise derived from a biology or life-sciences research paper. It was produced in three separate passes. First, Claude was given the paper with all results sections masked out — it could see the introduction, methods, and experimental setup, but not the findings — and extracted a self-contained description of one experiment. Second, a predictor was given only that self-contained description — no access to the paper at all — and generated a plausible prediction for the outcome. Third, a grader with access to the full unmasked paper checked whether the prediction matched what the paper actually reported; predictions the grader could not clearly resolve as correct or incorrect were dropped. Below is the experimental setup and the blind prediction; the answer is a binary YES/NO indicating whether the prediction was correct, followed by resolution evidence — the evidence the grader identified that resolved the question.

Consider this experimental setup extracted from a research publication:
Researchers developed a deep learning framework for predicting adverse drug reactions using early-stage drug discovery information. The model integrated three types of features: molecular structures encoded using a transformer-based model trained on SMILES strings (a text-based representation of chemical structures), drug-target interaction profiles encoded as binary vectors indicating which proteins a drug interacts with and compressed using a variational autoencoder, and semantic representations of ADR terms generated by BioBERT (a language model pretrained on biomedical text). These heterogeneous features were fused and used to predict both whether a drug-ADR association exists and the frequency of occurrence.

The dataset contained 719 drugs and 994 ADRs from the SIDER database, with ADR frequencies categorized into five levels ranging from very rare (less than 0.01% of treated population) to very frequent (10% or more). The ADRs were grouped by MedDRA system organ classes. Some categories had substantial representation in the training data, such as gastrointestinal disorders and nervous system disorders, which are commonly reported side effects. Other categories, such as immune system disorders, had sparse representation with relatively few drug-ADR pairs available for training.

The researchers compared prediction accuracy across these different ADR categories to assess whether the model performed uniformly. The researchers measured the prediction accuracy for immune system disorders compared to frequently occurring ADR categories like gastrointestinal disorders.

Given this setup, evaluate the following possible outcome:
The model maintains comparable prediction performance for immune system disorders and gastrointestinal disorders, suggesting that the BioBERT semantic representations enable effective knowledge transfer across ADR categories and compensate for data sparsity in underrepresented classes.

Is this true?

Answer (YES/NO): NO